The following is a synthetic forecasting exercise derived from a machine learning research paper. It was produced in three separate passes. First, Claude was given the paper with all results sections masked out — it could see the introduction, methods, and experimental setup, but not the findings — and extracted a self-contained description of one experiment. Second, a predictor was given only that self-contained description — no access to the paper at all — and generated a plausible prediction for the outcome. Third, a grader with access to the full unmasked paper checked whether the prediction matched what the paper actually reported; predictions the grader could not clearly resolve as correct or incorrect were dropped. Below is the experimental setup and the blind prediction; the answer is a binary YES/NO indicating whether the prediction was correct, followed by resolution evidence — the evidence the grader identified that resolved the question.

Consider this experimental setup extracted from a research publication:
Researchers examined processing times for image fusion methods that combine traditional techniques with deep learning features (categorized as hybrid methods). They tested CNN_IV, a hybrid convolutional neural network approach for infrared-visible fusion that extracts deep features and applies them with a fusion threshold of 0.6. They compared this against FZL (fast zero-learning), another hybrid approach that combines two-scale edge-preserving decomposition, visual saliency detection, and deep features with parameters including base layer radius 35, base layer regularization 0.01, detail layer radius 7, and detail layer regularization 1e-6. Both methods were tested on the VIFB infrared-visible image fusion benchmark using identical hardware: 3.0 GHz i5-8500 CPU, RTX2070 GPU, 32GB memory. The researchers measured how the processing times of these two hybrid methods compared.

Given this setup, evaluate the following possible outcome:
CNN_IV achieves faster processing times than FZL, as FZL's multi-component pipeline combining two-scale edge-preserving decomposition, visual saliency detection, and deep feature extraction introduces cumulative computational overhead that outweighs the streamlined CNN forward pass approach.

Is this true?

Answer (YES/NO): NO